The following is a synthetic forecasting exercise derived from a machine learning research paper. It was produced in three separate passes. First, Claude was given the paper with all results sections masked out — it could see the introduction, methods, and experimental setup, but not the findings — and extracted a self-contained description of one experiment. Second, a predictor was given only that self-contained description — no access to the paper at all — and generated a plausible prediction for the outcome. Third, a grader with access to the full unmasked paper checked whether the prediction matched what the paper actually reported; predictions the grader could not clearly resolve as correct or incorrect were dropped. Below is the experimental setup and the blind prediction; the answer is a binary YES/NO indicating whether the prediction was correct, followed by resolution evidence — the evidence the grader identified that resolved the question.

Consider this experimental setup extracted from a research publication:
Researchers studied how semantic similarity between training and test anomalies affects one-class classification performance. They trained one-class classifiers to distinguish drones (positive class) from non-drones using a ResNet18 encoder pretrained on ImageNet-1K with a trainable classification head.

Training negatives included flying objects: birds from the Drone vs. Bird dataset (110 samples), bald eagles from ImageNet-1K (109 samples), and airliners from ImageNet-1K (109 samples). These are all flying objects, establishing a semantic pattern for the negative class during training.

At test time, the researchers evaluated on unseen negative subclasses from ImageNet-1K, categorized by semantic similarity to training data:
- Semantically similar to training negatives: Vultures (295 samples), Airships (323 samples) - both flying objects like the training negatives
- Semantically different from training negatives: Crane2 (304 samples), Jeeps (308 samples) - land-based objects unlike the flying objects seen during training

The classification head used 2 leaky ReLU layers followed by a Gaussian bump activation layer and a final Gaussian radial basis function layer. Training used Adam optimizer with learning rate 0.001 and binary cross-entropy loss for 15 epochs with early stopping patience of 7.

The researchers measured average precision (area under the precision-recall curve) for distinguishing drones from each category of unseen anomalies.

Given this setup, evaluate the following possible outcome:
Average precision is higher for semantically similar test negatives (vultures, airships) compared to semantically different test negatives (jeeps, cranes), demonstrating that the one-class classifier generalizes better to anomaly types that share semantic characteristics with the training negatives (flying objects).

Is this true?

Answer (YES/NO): YES